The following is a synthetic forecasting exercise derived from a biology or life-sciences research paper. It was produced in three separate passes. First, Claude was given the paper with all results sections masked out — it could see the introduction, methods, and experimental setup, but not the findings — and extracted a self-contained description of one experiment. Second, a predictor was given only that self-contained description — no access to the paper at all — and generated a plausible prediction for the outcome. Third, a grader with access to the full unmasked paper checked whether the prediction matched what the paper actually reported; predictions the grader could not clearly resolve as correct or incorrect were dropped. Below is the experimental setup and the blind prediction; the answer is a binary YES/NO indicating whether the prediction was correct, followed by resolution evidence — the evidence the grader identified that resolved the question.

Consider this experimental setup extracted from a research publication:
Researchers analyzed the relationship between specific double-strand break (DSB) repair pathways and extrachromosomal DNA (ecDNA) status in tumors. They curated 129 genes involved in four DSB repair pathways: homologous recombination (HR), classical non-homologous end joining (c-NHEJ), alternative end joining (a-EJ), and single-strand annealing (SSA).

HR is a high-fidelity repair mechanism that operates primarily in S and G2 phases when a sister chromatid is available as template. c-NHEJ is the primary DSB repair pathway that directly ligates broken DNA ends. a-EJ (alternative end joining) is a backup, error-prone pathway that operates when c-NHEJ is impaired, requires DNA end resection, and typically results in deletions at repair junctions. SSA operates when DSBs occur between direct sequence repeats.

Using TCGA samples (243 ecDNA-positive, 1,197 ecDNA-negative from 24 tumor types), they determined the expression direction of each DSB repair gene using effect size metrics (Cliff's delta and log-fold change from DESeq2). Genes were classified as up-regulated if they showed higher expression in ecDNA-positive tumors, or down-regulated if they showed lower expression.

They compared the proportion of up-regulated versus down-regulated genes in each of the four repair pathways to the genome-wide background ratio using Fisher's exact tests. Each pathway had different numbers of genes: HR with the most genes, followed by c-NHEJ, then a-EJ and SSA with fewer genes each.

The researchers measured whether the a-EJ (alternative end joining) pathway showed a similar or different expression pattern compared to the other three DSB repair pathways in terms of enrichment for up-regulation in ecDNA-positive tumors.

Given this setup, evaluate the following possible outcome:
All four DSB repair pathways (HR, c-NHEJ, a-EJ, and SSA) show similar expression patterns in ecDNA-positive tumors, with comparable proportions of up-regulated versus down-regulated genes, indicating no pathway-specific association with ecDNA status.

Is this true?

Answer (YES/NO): NO